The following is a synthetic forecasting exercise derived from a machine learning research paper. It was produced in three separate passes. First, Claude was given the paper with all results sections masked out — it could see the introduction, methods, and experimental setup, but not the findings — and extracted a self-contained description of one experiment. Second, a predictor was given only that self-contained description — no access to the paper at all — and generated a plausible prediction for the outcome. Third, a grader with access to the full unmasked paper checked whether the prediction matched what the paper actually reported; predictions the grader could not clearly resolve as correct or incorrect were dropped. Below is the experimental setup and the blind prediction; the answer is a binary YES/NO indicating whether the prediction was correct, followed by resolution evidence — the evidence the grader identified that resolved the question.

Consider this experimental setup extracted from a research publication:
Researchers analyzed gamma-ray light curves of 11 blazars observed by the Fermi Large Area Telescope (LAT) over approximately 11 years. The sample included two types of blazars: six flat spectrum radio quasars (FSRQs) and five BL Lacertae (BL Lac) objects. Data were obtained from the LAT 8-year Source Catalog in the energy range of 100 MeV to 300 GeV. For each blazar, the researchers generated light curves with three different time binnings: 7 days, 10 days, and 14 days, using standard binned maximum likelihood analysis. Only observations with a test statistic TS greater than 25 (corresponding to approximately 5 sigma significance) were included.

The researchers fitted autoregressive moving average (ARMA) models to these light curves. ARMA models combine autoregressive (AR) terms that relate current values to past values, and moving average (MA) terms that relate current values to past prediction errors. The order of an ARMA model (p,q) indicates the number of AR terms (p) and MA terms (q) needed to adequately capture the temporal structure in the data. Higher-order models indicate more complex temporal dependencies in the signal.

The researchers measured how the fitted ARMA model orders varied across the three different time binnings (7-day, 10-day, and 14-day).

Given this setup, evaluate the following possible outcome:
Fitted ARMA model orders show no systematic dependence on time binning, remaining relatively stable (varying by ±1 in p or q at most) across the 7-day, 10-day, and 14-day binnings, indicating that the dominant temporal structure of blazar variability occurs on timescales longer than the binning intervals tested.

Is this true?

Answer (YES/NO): NO